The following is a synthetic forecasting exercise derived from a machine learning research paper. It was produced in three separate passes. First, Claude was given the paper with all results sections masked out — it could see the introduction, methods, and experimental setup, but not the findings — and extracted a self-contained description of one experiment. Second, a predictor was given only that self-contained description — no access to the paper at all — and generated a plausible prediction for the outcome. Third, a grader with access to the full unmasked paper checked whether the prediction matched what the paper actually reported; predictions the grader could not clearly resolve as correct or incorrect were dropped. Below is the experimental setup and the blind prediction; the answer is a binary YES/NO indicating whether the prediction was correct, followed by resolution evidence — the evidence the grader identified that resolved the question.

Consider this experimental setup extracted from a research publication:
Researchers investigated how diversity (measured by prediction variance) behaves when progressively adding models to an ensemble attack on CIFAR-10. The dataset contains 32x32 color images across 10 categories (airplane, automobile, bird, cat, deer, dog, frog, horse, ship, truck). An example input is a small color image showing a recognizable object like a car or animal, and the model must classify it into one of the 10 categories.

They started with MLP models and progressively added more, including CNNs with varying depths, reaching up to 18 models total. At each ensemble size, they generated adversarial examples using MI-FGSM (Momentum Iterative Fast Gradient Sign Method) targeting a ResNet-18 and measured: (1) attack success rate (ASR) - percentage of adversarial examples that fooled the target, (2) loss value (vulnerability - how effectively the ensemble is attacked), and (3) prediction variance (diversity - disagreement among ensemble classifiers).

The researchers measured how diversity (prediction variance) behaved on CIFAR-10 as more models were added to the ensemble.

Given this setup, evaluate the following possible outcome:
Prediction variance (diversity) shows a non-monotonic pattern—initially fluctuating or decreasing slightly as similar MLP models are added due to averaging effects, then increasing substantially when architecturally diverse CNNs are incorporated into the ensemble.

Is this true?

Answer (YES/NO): NO